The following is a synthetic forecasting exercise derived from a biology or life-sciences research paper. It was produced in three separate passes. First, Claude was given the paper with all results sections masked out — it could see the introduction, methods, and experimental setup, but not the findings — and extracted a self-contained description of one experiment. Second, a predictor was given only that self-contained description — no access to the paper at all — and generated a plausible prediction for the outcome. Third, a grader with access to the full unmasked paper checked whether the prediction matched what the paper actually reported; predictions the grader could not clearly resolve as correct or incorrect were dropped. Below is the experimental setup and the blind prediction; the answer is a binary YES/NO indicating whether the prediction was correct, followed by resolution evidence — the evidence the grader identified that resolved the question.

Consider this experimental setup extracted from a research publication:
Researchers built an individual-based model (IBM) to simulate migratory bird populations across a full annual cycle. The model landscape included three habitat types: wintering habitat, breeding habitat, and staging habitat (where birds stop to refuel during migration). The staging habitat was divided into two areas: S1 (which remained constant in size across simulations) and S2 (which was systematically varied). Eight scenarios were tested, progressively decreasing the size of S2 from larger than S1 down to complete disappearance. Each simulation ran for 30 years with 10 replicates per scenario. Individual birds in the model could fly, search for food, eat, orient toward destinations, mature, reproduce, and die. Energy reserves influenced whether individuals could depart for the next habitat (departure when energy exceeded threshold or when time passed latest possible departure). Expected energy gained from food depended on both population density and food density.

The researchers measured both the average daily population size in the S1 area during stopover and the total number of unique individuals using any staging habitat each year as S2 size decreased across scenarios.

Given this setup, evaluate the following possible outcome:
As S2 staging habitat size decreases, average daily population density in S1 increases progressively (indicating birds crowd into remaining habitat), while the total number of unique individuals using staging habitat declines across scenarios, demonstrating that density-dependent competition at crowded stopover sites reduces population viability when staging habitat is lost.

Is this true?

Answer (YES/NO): YES